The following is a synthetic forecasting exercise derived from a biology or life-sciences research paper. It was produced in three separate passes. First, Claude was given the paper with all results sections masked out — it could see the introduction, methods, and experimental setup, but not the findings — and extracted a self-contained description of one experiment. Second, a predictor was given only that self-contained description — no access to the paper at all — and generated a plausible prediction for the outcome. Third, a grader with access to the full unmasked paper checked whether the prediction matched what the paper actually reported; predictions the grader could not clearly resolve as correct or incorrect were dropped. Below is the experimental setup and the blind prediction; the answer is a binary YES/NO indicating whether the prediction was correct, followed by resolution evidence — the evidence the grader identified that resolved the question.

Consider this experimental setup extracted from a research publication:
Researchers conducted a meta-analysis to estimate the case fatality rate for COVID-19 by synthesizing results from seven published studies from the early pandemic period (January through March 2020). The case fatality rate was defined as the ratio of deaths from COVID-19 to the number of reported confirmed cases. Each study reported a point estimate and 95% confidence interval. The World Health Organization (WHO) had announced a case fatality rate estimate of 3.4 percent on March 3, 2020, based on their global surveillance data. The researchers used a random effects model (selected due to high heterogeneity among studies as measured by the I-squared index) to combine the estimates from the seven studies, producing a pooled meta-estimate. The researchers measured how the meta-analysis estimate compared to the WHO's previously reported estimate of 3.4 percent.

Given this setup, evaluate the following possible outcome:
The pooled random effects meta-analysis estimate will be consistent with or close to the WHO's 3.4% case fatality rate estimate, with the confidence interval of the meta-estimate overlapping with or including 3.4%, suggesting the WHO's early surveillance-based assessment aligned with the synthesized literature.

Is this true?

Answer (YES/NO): YES